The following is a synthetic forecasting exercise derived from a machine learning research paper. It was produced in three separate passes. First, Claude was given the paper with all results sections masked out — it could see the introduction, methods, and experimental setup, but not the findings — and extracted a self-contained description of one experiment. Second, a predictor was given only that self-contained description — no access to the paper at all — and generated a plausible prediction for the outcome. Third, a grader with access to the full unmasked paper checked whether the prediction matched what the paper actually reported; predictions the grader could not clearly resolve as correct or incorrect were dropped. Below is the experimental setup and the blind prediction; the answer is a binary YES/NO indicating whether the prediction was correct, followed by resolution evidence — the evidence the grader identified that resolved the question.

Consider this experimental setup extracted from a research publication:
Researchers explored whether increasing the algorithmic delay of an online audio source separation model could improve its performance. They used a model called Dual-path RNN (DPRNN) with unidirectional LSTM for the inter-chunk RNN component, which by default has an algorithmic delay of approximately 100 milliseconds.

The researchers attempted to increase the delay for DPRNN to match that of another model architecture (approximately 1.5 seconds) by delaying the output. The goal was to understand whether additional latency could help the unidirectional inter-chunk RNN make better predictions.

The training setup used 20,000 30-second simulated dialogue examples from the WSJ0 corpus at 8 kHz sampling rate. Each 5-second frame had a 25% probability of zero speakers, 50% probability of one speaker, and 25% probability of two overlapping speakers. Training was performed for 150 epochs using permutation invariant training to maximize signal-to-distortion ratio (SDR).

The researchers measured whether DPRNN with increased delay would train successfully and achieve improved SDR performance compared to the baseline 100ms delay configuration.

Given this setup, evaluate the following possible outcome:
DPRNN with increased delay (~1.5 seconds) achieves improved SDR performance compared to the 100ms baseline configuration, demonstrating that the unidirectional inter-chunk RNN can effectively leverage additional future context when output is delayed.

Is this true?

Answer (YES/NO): NO